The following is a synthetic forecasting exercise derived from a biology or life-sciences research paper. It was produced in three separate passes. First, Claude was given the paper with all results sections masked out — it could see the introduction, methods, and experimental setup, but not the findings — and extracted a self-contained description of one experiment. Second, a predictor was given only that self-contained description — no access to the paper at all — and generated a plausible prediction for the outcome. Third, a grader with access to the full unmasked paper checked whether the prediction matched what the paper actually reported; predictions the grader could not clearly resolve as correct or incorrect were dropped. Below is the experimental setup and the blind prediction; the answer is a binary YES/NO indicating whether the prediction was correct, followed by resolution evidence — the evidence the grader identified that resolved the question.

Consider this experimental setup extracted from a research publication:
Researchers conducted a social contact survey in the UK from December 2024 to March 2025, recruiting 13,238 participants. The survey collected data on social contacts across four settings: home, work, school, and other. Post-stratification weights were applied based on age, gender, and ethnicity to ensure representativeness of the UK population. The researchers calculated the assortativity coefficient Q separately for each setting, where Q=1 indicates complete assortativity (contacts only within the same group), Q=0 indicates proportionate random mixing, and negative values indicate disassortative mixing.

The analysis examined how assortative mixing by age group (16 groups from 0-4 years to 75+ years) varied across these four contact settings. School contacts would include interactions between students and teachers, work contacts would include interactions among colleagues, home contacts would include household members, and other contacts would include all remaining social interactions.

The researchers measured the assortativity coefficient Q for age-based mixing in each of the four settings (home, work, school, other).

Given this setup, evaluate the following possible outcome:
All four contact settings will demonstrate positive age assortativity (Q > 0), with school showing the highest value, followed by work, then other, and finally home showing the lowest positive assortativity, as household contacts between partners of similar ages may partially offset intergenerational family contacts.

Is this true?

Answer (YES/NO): NO